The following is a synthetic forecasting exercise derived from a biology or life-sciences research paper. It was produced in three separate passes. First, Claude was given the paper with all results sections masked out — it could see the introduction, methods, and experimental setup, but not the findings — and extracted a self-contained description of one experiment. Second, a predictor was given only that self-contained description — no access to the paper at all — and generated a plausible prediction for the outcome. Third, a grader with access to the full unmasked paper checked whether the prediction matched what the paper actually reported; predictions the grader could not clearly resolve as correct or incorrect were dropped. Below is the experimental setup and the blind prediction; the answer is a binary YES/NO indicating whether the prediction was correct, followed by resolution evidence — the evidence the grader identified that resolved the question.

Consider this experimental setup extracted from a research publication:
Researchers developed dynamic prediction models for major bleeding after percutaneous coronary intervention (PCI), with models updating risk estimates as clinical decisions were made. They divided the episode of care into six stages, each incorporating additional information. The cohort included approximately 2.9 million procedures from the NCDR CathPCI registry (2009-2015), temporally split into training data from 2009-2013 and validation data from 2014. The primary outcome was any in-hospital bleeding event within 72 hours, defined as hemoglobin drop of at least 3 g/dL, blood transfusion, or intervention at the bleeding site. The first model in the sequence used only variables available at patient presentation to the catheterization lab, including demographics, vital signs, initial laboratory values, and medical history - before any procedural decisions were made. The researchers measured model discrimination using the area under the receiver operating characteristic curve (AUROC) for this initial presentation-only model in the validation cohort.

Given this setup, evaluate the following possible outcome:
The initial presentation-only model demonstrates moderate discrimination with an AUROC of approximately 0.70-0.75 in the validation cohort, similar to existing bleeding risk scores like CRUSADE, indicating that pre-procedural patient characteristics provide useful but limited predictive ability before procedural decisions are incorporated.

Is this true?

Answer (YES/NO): NO